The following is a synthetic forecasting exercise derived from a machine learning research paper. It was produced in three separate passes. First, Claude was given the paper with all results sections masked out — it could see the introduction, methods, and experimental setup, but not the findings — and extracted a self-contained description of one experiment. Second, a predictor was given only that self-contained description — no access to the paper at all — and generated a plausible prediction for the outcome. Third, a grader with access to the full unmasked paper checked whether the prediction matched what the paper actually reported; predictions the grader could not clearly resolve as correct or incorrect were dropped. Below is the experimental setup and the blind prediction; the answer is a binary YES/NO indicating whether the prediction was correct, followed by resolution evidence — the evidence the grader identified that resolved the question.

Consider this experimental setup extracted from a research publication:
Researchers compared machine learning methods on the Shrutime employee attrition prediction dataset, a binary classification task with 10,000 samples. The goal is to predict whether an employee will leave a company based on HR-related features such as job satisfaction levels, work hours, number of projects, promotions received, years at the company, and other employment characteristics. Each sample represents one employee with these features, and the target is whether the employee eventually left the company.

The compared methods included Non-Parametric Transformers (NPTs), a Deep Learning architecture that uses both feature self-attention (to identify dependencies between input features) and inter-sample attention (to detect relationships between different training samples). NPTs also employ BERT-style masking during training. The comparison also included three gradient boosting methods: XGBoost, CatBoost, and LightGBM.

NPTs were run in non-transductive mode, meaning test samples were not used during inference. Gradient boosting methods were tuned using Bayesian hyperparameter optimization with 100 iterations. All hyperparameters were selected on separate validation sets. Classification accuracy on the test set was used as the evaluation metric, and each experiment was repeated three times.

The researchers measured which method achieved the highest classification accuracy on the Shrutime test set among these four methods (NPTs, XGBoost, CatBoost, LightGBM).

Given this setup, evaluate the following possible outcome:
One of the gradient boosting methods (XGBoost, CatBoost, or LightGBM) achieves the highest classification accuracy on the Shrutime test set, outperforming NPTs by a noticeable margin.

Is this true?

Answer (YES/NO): YES